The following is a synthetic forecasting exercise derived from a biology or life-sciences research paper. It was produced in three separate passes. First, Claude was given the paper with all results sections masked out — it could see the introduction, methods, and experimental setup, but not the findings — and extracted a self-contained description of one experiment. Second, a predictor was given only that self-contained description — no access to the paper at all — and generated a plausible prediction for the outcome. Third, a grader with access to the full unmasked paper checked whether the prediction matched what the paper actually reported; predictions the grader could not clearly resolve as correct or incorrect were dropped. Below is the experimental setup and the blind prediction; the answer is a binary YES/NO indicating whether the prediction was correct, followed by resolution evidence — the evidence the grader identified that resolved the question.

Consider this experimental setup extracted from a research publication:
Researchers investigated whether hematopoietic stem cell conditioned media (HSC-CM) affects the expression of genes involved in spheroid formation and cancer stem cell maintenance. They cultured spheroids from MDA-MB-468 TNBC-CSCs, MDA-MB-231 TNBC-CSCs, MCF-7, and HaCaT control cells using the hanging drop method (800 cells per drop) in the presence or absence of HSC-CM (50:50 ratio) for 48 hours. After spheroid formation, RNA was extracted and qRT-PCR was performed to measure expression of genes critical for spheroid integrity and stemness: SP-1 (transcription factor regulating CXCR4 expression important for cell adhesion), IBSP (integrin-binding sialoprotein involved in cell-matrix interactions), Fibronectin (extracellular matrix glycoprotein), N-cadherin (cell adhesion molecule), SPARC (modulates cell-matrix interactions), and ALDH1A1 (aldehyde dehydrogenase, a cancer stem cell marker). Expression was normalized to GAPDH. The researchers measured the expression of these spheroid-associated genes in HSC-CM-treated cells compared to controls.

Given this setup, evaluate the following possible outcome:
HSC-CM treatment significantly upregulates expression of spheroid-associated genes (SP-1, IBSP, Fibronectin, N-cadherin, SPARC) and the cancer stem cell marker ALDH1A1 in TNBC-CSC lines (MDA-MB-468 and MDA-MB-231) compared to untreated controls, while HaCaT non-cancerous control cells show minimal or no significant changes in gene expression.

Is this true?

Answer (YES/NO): NO